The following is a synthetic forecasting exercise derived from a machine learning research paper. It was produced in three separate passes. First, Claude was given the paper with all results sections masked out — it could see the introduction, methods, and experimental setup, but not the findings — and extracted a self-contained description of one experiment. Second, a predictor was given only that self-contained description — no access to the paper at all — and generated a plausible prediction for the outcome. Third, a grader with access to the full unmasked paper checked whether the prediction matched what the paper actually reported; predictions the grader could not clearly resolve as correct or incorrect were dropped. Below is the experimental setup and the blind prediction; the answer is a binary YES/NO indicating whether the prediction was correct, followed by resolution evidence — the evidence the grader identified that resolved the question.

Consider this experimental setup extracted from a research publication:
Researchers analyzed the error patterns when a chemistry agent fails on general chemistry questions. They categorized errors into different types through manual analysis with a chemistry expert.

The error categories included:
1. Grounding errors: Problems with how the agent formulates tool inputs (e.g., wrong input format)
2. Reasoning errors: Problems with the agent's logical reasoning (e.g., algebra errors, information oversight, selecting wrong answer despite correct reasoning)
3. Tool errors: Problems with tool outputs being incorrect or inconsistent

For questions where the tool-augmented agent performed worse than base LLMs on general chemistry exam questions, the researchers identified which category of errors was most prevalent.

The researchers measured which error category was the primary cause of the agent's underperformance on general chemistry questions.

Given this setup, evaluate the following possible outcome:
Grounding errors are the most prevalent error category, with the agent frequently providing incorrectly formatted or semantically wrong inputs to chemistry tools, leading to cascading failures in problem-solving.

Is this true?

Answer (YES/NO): NO